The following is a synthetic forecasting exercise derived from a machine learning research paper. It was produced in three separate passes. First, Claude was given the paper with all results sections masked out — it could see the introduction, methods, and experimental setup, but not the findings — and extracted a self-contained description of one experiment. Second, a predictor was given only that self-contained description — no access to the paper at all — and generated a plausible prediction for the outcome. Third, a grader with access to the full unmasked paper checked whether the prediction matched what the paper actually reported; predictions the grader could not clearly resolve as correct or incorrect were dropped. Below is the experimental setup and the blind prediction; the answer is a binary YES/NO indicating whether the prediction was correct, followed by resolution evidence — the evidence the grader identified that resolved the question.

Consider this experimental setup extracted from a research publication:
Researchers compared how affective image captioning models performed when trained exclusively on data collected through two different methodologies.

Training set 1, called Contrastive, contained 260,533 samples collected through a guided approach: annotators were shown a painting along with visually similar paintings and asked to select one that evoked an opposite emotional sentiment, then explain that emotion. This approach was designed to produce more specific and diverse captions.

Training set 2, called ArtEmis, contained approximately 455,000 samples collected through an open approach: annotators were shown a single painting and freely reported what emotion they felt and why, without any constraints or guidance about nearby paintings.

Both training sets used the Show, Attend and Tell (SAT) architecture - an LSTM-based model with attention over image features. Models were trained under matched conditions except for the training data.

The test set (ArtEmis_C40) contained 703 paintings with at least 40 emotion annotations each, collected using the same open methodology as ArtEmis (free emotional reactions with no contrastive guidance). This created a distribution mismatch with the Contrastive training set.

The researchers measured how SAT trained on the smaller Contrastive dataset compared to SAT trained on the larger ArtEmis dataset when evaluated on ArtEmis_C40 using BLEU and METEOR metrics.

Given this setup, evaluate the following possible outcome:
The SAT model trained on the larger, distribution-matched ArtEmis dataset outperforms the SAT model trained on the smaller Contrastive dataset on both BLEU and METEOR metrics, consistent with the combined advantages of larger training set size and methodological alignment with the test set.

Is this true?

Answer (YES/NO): YES